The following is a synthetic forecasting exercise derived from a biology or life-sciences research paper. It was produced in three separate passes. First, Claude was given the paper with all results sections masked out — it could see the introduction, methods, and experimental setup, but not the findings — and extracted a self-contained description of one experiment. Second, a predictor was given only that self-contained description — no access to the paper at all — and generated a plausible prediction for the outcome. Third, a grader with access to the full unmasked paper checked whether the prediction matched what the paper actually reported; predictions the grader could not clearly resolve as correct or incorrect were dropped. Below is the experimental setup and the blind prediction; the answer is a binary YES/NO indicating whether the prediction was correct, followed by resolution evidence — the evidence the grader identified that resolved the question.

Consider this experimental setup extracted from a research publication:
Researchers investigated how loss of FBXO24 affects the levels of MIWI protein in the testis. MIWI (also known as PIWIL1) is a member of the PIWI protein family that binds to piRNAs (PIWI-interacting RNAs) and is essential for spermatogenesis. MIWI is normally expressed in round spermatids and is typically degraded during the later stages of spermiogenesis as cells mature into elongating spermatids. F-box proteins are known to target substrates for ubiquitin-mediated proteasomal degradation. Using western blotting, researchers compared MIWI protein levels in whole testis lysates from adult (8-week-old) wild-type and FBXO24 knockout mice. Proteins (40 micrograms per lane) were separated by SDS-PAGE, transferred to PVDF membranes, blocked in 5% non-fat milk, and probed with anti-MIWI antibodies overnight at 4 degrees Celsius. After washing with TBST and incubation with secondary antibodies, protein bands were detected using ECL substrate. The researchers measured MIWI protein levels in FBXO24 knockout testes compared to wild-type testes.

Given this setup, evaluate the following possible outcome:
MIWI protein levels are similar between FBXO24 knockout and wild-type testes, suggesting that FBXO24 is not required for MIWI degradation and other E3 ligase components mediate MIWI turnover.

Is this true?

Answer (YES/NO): NO